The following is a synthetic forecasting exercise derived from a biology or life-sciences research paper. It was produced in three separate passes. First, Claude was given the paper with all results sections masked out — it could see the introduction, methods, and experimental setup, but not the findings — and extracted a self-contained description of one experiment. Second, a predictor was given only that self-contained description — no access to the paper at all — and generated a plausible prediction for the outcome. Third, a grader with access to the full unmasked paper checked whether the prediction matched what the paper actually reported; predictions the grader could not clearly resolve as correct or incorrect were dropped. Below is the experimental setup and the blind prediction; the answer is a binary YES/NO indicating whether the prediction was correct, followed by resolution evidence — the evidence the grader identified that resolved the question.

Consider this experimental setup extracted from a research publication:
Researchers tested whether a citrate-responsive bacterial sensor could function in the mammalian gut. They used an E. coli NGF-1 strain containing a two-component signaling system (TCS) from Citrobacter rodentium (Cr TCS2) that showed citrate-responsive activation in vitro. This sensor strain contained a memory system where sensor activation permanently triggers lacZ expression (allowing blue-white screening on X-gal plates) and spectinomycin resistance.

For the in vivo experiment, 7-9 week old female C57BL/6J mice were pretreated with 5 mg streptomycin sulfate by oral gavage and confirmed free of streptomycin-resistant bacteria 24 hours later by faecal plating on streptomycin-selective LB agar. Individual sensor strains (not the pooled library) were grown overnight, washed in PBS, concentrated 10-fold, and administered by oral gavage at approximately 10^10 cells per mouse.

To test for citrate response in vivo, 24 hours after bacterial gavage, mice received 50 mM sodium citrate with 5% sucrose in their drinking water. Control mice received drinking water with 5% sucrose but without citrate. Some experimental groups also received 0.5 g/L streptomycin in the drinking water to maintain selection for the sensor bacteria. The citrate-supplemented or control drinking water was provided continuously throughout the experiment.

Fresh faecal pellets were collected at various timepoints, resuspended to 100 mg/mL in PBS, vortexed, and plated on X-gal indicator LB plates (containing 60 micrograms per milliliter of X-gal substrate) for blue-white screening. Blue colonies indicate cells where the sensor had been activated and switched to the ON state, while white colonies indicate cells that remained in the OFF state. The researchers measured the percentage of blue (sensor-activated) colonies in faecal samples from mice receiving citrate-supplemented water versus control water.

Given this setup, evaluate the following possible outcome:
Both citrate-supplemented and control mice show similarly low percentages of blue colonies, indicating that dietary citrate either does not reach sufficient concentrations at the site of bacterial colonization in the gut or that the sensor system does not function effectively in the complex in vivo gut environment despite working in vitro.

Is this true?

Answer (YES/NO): NO